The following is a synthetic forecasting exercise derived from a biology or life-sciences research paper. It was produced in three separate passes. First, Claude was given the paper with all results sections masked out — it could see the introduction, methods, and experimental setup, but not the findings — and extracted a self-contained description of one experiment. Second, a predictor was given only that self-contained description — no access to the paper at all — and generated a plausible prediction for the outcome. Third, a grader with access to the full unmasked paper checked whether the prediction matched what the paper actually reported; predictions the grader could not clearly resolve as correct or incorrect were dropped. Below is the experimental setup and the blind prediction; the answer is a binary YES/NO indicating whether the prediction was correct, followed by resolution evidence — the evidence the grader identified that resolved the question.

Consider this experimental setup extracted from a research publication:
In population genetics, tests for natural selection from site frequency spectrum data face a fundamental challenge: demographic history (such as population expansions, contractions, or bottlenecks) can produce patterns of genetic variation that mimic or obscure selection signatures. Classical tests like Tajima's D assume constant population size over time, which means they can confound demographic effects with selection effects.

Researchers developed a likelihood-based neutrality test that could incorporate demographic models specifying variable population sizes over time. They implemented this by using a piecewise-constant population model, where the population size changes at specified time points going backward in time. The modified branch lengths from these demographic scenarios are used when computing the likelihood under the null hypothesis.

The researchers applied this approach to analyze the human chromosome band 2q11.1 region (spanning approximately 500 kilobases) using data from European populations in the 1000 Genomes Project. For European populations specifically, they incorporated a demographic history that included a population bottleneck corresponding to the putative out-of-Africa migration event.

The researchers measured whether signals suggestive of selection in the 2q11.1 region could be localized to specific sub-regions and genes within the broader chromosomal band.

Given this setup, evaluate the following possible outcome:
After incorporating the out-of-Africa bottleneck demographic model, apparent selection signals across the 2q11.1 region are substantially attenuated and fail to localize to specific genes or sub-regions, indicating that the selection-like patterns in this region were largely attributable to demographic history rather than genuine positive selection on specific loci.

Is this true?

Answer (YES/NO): NO